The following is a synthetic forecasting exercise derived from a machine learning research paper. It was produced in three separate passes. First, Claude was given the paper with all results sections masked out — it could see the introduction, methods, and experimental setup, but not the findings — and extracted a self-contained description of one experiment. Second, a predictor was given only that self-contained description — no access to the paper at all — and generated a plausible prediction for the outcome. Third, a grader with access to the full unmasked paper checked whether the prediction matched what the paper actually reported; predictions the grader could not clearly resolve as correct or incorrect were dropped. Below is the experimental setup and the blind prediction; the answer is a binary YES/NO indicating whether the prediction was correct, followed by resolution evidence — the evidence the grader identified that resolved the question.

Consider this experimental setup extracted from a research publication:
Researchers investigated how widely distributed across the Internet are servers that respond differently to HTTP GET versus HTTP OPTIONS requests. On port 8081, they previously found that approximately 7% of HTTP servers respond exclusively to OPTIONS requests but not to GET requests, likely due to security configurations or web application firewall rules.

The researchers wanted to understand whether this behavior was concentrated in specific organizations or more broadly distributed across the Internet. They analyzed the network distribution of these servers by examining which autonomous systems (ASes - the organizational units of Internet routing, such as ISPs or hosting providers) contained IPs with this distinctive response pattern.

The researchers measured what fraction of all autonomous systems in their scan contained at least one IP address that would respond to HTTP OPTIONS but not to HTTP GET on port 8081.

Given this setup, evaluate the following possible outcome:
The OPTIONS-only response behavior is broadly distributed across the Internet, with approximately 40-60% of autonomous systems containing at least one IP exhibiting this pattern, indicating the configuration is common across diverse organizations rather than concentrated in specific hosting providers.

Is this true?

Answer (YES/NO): NO